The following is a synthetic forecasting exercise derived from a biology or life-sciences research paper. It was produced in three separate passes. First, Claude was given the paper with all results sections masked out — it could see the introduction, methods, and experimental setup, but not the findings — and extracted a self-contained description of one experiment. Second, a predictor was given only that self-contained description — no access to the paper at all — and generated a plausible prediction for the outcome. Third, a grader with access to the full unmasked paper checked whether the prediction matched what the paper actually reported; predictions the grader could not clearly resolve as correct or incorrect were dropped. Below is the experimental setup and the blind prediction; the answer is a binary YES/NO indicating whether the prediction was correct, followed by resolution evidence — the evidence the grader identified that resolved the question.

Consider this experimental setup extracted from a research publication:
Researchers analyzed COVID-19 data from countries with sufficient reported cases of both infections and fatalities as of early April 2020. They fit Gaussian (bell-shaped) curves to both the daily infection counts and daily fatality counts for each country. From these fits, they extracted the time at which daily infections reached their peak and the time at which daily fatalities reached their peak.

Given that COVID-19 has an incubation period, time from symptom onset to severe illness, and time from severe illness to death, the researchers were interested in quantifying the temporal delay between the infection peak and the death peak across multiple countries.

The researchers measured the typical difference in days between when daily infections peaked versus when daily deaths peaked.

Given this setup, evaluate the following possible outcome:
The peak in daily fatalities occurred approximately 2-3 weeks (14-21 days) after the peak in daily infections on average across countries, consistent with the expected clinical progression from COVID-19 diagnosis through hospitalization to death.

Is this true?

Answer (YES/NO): NO